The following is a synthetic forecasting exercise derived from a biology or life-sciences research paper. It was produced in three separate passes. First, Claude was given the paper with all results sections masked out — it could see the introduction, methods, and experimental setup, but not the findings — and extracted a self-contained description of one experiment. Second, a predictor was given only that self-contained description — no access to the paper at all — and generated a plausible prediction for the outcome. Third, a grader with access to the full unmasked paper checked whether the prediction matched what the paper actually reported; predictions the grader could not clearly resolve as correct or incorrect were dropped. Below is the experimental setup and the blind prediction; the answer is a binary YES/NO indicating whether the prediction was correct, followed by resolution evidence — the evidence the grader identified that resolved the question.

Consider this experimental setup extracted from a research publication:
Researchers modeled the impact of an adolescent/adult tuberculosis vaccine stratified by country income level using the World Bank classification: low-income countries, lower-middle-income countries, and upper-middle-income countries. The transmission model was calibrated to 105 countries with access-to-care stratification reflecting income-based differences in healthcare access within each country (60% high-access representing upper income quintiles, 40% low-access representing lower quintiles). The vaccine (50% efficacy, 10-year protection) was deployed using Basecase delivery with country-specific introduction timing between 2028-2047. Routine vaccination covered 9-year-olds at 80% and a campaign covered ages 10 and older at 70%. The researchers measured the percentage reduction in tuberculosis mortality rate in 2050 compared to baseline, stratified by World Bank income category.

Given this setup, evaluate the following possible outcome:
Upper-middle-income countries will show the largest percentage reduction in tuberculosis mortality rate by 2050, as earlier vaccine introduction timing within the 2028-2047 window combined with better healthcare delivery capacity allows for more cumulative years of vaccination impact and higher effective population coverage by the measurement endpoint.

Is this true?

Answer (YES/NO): NO